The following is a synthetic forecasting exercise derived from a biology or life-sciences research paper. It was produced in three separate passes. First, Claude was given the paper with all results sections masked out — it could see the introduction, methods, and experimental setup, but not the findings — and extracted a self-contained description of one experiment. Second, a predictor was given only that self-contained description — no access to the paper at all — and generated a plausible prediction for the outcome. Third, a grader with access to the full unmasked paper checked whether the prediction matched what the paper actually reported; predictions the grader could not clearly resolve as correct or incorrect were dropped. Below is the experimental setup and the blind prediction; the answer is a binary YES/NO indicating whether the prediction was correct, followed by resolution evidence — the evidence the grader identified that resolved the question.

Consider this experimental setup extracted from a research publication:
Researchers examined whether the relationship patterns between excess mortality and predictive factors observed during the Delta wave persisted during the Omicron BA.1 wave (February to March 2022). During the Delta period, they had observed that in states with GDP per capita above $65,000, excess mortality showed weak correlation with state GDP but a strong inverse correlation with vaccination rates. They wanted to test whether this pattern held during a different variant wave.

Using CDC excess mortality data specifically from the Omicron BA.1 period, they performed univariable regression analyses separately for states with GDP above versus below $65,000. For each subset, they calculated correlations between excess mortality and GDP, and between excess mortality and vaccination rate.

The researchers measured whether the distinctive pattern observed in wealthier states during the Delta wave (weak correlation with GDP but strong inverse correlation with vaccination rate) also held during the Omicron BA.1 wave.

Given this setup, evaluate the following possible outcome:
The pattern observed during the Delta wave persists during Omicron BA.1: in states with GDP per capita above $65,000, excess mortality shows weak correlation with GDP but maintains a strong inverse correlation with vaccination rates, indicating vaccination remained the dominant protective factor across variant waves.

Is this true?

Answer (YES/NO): YES